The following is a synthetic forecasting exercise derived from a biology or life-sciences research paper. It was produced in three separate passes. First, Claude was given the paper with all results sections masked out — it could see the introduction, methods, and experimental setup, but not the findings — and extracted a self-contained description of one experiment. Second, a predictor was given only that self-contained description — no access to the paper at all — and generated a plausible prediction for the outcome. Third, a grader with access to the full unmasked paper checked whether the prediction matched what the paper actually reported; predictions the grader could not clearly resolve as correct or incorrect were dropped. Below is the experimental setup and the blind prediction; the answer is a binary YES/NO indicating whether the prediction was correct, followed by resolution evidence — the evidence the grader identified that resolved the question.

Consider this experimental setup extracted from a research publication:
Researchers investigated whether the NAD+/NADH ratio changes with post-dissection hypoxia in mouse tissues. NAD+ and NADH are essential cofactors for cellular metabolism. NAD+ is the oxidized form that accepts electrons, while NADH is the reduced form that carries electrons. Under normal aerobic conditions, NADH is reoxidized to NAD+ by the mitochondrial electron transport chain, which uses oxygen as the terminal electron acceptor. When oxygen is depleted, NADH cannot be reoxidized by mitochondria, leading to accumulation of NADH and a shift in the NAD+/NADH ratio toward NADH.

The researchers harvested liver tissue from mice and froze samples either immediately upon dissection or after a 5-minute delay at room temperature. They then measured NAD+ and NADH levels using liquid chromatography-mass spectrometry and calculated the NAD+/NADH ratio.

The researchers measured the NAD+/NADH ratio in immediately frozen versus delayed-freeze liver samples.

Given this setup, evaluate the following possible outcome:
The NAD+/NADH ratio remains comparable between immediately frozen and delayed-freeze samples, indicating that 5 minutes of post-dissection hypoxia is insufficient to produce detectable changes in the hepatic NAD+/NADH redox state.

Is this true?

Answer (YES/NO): NO